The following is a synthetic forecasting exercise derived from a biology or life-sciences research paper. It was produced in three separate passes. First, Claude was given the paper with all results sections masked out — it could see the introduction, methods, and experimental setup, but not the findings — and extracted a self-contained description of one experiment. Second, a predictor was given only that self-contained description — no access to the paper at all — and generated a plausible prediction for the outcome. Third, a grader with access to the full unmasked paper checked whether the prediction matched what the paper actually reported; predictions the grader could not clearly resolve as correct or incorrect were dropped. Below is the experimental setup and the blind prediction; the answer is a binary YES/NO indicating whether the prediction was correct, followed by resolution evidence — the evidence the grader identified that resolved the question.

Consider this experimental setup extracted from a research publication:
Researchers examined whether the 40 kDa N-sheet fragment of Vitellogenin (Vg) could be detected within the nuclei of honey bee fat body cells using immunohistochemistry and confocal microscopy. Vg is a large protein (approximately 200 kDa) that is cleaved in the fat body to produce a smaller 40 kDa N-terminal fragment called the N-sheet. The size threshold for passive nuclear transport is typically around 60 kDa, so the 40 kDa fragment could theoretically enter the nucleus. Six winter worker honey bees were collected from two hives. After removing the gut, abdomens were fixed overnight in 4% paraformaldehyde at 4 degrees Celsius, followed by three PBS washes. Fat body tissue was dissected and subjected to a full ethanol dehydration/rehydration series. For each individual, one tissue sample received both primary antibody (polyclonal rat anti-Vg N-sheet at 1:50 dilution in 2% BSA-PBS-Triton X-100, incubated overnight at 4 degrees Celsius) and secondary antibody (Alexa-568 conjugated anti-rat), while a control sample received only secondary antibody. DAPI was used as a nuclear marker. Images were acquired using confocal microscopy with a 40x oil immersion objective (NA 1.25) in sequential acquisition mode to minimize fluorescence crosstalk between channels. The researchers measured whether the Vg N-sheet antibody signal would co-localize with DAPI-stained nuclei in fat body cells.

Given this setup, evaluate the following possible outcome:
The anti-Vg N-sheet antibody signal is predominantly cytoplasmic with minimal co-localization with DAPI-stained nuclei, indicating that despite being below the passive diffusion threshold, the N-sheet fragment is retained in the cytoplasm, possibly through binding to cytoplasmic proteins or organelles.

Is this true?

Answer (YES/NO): NO